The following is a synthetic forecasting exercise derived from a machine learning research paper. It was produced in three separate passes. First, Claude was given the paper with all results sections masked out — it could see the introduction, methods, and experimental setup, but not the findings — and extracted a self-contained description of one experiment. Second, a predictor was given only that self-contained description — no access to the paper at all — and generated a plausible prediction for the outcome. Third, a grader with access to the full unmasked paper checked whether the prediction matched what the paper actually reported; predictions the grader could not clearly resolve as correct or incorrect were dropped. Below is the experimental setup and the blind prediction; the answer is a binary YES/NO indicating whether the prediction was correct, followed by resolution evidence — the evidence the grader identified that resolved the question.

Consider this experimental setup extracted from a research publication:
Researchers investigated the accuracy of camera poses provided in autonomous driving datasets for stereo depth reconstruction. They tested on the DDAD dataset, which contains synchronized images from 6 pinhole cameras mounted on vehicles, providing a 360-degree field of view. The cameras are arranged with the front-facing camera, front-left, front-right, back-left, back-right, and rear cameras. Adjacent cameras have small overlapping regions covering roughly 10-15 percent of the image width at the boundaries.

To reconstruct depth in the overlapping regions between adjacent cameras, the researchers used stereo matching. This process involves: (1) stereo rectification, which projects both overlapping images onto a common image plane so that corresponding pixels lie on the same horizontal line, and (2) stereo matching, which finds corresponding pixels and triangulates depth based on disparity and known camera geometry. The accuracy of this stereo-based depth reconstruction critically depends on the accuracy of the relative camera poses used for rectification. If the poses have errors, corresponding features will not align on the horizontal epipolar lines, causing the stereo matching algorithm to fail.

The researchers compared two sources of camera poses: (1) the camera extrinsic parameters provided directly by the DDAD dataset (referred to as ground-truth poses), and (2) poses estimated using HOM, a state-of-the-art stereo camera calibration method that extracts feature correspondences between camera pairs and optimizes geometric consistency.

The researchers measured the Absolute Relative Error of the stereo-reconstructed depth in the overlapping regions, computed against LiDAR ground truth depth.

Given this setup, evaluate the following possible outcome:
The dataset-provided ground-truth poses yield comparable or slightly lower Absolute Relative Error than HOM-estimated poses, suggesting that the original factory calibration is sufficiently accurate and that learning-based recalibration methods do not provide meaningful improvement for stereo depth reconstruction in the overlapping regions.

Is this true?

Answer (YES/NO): NO